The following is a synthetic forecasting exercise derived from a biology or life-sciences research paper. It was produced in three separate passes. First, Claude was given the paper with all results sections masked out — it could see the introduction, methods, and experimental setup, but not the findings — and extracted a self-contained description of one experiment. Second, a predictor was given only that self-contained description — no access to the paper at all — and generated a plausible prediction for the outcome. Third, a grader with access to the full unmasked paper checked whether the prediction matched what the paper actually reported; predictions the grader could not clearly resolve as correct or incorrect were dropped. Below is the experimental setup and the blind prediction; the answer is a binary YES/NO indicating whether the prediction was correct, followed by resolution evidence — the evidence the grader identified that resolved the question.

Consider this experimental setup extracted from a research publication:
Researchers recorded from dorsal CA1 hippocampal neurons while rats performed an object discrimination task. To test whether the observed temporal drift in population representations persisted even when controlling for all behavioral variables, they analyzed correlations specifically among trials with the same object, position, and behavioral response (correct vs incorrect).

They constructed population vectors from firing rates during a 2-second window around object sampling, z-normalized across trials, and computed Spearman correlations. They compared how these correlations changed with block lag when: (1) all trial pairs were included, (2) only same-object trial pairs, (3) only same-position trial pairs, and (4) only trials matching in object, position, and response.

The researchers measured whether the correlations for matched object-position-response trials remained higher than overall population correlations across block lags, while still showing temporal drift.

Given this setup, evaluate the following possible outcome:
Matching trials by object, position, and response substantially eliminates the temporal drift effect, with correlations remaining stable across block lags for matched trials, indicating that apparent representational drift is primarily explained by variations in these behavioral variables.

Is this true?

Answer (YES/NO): NO